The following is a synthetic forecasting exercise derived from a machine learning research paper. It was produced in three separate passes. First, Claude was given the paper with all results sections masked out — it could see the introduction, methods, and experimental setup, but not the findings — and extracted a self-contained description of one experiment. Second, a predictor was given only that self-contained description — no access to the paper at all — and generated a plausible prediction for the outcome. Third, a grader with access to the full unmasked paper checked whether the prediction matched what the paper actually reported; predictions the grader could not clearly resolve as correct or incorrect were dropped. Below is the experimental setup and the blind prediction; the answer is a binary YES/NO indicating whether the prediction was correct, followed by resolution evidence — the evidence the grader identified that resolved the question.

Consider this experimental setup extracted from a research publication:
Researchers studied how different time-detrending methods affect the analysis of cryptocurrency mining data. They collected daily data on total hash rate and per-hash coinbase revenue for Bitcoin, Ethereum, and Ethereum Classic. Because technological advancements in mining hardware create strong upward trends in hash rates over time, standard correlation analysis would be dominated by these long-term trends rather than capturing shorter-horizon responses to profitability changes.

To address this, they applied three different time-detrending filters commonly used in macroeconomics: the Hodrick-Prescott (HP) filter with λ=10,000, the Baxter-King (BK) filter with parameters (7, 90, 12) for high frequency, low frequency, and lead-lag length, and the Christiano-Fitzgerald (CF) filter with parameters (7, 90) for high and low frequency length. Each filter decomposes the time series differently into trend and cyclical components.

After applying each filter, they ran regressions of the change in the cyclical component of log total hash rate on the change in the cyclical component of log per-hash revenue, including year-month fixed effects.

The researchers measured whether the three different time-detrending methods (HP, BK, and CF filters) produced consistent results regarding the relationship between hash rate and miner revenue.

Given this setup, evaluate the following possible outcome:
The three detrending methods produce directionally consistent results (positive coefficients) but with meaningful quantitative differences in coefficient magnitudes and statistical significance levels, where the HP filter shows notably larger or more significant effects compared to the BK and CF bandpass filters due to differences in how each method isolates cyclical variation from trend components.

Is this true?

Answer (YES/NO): NO